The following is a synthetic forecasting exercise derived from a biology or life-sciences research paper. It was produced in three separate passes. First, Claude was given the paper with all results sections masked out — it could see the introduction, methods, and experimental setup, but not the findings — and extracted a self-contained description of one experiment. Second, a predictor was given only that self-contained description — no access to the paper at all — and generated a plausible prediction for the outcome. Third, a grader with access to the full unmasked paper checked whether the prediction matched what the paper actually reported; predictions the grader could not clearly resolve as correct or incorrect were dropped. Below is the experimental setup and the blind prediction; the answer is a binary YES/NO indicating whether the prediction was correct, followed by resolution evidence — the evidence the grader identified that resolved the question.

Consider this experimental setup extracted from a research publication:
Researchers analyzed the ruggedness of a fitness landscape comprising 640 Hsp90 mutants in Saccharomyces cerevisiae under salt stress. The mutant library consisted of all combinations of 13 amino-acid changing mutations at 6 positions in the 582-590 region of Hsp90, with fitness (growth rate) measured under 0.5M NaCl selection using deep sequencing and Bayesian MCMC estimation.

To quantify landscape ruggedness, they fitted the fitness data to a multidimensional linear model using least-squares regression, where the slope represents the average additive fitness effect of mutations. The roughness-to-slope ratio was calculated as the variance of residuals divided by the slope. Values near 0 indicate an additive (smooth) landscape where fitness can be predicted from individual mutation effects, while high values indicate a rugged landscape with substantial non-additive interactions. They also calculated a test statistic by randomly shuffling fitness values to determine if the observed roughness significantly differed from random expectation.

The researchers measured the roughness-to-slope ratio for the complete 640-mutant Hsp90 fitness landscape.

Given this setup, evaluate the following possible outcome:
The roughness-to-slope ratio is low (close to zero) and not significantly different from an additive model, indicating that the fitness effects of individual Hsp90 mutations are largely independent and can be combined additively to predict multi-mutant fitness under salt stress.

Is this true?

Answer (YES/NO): NO